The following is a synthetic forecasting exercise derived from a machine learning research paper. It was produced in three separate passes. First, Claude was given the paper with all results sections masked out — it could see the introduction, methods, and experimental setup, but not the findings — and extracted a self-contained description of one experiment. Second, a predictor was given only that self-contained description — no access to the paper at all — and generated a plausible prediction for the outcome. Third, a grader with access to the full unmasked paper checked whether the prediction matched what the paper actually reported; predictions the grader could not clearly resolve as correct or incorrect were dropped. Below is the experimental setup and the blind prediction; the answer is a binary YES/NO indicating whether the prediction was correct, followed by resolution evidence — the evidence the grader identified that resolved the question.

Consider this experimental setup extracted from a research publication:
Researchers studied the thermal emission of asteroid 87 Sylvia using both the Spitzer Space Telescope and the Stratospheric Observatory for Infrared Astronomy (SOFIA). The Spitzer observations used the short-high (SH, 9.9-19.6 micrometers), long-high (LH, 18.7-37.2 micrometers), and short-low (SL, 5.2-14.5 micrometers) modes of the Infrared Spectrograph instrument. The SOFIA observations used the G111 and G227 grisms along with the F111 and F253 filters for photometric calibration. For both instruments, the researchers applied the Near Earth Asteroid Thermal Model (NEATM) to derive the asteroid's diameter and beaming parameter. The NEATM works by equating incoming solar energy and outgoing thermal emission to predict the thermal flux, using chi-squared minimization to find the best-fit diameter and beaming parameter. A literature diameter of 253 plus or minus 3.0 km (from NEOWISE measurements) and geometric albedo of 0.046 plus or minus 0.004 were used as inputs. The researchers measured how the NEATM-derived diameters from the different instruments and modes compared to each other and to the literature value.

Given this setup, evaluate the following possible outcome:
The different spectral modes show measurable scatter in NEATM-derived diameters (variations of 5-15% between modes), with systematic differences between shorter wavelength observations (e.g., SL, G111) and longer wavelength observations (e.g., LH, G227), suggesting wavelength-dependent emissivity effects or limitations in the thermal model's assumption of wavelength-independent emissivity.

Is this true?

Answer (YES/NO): NO